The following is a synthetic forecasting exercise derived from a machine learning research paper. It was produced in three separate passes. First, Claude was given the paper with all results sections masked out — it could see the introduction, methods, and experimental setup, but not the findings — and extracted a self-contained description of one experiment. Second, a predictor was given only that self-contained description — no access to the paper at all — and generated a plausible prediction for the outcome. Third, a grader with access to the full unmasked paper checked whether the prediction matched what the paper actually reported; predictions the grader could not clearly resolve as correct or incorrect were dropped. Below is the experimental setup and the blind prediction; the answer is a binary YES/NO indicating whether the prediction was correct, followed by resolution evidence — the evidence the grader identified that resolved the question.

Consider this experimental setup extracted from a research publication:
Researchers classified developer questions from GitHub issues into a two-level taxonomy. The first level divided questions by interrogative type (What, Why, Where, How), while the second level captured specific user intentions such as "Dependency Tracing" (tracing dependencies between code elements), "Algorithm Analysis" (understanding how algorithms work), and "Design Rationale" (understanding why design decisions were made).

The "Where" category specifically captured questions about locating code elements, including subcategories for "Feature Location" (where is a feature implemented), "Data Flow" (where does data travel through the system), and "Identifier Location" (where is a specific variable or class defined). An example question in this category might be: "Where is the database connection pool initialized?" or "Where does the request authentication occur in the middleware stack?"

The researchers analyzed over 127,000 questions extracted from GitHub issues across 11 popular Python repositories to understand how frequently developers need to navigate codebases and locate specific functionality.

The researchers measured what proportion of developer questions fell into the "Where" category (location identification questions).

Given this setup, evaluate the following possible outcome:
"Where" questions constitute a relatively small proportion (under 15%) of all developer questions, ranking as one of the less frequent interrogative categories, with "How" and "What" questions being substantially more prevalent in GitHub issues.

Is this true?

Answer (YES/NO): NO